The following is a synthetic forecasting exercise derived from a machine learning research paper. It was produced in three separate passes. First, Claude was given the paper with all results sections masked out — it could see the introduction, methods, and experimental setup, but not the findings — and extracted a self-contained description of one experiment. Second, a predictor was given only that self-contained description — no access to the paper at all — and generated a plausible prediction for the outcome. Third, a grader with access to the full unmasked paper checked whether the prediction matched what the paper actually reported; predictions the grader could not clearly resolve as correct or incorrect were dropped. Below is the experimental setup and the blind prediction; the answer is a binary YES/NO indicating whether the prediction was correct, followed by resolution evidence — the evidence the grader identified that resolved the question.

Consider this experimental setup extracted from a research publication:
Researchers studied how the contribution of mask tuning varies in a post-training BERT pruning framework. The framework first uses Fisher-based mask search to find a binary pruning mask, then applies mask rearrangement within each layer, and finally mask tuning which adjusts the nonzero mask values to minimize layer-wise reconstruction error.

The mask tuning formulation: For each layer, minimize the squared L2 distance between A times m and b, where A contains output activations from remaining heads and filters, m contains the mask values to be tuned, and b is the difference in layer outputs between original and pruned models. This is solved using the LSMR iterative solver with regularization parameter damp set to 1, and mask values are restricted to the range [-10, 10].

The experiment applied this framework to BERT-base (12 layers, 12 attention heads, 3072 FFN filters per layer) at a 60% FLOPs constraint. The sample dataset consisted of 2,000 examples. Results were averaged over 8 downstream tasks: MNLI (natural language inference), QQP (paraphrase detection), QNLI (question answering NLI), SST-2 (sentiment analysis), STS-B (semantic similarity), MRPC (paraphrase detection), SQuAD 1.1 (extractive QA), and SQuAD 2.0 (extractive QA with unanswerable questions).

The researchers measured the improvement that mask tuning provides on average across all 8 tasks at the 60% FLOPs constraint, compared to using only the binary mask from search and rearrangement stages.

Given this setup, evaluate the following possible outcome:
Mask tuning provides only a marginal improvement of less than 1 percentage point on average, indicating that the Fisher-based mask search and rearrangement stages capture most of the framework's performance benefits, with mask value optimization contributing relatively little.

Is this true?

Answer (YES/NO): NO